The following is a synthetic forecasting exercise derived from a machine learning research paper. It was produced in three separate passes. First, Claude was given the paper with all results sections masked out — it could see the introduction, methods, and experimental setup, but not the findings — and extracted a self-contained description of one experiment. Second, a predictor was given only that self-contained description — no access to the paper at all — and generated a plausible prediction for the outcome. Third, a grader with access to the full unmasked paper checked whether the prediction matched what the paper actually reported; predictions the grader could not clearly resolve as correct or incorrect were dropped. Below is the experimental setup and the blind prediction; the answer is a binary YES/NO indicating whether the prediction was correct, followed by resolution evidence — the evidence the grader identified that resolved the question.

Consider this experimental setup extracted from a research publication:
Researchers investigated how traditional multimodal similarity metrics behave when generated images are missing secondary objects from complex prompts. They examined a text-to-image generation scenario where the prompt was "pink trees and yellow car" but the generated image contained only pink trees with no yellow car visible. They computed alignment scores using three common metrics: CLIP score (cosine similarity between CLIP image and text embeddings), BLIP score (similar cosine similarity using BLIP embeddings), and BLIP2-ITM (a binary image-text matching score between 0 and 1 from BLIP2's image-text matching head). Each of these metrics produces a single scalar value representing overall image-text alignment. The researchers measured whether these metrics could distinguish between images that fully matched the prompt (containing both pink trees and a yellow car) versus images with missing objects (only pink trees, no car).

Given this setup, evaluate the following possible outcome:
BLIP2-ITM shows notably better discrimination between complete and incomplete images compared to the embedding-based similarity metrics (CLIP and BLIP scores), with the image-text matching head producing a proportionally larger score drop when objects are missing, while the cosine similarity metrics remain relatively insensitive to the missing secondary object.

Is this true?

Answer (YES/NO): NO